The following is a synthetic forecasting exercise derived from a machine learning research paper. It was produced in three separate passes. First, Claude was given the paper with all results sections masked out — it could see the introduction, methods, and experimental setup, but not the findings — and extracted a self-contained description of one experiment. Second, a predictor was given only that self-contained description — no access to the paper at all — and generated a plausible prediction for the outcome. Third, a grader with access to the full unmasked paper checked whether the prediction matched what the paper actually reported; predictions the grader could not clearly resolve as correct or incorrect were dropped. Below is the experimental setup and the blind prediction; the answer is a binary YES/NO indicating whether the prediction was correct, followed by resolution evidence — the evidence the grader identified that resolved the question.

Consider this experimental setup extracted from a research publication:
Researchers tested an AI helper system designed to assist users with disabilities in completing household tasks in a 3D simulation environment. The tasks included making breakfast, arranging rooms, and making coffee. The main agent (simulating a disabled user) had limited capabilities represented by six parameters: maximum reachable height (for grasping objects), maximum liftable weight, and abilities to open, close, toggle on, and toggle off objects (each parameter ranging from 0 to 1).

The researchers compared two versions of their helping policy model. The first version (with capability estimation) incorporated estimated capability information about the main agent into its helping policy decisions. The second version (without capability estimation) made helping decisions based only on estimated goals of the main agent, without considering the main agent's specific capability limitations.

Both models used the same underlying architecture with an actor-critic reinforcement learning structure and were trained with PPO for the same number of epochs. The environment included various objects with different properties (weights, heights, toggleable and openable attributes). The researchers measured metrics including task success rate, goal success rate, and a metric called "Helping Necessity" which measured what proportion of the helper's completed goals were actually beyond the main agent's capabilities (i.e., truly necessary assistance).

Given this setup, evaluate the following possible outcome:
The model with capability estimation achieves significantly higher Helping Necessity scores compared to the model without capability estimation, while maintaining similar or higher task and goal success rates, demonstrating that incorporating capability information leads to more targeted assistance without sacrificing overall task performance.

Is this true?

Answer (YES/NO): YES